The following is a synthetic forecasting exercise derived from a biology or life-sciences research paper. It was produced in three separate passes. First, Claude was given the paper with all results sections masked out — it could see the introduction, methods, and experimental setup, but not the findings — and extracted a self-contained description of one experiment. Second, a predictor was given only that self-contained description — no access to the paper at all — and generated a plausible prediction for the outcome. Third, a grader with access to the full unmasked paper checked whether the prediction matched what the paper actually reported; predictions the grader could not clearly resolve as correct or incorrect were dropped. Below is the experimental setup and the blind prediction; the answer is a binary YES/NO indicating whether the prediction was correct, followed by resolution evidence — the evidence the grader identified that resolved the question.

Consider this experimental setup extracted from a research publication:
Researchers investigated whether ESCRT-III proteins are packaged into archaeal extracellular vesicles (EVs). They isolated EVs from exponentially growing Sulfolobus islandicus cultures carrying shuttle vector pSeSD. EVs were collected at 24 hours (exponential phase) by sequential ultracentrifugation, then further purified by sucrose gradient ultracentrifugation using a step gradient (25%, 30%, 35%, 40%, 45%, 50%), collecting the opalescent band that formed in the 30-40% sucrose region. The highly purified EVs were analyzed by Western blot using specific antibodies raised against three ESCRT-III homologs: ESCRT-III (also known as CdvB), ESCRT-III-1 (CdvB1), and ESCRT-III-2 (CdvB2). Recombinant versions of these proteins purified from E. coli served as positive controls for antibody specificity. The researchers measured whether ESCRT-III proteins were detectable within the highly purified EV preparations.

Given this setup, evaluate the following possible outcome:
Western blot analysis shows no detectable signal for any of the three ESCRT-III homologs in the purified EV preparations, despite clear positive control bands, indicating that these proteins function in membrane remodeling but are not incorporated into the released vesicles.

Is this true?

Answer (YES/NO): NO